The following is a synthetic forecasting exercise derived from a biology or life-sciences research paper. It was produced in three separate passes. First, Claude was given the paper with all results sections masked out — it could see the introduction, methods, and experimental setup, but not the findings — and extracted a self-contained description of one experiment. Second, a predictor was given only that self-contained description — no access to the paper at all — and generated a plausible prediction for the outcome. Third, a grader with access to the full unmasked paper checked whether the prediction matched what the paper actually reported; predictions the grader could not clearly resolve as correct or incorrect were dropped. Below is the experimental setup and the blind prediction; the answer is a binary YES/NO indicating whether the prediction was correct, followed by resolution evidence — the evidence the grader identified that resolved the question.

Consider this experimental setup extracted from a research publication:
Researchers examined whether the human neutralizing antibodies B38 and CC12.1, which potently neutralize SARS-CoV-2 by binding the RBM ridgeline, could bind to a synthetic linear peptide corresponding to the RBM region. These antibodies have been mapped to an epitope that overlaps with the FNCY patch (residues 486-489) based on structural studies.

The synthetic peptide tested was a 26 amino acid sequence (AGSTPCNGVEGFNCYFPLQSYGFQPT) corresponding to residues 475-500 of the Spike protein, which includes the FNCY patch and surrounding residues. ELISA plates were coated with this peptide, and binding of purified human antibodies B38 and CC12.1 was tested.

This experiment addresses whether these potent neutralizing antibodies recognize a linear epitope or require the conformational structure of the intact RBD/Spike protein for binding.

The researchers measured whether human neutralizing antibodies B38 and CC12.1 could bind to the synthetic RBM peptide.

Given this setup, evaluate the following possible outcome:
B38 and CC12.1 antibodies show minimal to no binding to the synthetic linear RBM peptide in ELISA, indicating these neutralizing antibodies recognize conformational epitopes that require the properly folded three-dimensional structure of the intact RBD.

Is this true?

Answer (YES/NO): YES